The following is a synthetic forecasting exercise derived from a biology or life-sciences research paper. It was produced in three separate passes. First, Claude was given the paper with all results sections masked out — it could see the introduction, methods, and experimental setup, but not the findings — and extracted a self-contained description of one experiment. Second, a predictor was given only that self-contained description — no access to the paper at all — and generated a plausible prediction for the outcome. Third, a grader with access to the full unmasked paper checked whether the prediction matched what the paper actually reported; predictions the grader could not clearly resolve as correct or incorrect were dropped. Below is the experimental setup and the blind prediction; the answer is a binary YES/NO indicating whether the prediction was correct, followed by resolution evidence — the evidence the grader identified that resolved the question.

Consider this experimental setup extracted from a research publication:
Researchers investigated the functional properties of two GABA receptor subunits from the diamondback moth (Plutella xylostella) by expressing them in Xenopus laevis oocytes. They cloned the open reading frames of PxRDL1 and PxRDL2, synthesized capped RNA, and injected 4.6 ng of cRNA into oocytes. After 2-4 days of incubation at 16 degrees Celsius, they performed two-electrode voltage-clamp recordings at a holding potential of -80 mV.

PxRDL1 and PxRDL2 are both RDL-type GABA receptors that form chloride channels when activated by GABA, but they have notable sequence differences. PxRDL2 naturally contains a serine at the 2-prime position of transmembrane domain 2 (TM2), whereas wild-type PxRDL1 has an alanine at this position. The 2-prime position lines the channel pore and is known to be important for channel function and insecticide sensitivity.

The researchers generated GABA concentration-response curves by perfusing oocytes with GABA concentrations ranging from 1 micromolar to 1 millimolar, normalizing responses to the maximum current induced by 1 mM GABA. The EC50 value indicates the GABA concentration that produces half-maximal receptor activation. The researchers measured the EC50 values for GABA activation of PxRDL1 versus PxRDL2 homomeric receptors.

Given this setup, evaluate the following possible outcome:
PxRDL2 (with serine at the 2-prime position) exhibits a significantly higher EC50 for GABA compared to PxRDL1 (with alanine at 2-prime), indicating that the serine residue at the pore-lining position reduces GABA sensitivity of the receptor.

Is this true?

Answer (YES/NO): YES